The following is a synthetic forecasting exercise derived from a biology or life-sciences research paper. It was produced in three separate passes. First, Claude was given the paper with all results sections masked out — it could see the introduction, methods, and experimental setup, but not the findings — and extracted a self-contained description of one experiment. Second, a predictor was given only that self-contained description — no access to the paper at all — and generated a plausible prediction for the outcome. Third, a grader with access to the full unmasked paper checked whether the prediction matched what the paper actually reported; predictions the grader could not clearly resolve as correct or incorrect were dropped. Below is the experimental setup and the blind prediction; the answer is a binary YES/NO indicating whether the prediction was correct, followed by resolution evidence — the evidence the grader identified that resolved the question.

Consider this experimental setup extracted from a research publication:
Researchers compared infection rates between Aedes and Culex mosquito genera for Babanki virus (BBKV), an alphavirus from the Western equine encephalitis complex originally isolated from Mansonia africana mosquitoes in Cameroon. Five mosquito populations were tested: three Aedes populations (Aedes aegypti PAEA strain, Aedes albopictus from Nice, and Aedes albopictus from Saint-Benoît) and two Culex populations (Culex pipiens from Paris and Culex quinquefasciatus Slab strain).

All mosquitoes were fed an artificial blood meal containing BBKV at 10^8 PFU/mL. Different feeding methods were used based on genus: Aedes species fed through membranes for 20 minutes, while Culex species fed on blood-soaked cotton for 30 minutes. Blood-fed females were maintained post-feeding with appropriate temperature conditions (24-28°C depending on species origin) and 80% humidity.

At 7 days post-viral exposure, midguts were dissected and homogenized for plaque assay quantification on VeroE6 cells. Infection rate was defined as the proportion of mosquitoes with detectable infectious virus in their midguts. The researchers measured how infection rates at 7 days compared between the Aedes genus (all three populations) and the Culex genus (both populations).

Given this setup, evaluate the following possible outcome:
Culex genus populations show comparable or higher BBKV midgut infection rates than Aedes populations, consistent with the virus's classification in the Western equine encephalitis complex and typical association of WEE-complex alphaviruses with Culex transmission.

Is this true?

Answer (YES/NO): NO